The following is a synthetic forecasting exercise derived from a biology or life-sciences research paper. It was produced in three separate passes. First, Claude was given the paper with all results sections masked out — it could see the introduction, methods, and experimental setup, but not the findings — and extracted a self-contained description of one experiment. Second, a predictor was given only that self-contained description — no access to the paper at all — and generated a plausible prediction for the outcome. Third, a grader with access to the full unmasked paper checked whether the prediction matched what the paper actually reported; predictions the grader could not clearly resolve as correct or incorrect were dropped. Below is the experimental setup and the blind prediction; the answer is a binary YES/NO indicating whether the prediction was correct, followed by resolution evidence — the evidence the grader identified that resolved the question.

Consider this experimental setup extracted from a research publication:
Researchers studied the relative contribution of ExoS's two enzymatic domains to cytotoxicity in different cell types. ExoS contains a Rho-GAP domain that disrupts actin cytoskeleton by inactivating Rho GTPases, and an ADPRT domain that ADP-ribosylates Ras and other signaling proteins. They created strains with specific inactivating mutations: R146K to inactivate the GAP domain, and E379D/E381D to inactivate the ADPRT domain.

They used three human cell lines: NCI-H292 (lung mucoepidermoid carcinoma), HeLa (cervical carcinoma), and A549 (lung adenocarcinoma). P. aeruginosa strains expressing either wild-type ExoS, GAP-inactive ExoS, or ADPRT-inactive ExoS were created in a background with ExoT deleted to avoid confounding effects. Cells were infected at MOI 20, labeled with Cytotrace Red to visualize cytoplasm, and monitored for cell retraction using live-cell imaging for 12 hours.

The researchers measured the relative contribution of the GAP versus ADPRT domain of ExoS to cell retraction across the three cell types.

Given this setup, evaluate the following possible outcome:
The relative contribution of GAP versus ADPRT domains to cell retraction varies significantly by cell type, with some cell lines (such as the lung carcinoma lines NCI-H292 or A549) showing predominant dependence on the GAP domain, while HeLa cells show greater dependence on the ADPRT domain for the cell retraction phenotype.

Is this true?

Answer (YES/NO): NO